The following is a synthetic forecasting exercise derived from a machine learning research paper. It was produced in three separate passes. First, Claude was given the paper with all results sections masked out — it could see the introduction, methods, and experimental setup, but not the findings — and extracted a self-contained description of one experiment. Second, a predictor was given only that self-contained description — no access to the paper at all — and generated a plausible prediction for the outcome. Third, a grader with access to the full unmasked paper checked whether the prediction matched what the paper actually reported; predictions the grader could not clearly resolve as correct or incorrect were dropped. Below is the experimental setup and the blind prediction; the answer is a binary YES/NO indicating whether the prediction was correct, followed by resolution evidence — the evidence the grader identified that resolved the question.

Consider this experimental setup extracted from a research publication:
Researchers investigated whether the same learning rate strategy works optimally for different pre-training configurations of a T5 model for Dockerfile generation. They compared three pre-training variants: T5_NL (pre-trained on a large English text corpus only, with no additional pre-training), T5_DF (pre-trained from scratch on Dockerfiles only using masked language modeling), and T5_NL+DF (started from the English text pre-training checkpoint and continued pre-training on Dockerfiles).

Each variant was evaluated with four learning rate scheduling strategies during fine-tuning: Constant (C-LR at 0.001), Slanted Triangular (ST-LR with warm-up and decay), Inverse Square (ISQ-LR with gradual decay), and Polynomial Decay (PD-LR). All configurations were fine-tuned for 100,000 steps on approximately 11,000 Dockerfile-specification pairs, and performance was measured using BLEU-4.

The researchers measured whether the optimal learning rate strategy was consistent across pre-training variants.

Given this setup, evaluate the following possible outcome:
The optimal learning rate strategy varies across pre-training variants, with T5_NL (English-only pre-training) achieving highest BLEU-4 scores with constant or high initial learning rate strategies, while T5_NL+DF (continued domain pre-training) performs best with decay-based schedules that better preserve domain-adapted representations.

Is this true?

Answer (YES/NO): NO